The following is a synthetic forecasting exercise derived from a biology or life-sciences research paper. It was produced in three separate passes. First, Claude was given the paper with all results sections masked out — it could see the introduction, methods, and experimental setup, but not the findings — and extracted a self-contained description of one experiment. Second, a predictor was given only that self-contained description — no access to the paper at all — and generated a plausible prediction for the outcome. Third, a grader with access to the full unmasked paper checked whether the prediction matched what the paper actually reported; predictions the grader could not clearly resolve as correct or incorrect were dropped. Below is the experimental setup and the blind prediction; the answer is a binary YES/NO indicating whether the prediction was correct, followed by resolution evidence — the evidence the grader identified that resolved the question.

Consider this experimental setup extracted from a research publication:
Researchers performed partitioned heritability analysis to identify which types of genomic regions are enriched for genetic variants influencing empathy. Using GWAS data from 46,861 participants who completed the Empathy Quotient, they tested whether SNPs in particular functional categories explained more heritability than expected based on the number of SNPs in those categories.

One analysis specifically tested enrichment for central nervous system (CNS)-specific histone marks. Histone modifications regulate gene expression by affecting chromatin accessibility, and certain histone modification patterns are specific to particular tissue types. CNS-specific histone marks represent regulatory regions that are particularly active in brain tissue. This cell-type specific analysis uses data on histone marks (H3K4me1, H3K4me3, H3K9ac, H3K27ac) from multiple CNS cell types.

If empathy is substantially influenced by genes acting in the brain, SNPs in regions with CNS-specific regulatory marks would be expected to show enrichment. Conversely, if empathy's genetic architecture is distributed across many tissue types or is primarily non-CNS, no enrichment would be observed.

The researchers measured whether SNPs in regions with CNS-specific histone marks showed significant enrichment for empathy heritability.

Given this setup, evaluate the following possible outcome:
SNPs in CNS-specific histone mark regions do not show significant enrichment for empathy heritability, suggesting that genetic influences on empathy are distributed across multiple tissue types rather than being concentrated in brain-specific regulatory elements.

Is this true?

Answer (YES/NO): YES